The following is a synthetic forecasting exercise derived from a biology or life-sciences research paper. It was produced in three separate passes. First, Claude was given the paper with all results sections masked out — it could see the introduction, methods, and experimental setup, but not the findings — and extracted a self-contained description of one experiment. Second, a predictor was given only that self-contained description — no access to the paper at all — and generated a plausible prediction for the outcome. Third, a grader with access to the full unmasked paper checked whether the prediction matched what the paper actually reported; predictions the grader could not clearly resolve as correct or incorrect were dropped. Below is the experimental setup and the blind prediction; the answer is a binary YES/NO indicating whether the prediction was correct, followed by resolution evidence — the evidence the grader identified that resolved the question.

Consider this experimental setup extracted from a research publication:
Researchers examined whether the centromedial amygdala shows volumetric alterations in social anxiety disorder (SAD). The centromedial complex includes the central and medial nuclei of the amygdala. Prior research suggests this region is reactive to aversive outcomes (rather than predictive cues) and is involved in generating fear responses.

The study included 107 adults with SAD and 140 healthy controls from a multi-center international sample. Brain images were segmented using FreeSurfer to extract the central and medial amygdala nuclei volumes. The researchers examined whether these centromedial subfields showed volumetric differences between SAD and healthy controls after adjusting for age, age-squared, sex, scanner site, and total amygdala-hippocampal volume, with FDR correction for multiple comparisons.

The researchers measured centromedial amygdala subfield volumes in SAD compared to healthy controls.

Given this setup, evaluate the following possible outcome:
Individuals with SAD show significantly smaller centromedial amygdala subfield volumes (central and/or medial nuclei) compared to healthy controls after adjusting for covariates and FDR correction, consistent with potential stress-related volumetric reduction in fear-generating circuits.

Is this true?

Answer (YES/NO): NO